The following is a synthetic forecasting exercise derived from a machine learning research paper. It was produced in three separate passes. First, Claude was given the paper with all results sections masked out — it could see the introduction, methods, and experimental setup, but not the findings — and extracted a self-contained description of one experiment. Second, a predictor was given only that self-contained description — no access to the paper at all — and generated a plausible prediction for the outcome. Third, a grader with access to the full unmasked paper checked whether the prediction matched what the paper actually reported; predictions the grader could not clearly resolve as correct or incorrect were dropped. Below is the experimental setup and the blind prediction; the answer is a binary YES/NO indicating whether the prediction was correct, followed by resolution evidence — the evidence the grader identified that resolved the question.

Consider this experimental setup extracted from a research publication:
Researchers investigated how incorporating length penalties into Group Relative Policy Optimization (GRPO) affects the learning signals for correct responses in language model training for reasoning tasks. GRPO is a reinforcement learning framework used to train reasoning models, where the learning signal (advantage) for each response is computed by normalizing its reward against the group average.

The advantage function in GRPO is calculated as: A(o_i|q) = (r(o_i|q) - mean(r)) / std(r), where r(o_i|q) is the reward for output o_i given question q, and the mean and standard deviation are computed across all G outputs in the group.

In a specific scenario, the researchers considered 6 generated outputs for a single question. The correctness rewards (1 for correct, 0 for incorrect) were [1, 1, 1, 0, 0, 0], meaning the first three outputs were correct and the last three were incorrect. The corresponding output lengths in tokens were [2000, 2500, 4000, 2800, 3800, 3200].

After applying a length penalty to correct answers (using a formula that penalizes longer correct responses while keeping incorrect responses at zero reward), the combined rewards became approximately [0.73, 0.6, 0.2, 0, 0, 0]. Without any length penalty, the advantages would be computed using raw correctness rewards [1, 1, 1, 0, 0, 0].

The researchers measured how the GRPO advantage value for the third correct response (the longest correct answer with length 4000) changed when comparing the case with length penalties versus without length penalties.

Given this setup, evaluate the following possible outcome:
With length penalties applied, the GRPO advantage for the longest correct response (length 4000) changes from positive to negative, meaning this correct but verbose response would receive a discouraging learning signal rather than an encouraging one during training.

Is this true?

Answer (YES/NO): YES